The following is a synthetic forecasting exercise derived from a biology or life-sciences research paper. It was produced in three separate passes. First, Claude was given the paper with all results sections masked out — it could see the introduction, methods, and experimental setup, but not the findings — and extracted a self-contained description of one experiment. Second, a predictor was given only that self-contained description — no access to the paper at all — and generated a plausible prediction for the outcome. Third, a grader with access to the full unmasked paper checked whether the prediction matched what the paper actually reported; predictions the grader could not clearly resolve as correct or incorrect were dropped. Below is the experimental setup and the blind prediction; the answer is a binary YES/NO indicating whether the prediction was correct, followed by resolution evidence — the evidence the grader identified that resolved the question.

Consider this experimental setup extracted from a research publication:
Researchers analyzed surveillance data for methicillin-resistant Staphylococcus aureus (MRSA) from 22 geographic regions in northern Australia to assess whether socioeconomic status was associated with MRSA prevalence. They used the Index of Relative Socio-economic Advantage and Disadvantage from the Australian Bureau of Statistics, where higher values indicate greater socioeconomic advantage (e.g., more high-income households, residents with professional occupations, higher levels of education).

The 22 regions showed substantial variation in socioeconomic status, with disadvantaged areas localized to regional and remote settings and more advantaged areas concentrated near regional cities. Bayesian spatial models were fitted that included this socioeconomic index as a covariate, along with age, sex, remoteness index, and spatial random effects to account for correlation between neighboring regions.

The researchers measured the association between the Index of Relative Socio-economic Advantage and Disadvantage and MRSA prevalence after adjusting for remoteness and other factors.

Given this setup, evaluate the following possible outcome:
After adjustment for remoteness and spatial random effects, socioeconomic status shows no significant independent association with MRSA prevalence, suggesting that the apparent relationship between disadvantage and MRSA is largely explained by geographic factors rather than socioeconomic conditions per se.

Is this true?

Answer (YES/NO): YES